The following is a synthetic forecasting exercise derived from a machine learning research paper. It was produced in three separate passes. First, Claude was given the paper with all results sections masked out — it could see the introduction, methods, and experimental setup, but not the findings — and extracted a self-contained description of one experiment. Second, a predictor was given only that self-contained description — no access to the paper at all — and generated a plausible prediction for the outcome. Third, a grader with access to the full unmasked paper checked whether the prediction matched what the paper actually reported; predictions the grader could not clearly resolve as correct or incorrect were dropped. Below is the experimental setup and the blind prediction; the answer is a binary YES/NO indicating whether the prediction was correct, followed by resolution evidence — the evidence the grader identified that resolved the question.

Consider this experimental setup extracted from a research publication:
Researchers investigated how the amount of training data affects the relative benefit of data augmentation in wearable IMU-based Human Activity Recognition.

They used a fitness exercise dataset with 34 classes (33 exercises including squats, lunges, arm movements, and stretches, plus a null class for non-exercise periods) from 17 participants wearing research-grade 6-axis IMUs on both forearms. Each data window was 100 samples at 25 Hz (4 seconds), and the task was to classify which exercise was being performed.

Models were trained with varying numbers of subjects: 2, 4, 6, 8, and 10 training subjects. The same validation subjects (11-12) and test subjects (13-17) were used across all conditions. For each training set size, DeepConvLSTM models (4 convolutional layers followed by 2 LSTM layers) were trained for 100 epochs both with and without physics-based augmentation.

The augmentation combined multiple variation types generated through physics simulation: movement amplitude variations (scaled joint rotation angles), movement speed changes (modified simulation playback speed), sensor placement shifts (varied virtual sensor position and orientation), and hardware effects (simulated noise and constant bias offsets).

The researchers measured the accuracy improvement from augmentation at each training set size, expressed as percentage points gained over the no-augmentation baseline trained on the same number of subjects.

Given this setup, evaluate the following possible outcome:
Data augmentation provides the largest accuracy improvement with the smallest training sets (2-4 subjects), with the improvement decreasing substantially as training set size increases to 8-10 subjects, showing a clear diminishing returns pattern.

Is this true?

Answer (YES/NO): YES